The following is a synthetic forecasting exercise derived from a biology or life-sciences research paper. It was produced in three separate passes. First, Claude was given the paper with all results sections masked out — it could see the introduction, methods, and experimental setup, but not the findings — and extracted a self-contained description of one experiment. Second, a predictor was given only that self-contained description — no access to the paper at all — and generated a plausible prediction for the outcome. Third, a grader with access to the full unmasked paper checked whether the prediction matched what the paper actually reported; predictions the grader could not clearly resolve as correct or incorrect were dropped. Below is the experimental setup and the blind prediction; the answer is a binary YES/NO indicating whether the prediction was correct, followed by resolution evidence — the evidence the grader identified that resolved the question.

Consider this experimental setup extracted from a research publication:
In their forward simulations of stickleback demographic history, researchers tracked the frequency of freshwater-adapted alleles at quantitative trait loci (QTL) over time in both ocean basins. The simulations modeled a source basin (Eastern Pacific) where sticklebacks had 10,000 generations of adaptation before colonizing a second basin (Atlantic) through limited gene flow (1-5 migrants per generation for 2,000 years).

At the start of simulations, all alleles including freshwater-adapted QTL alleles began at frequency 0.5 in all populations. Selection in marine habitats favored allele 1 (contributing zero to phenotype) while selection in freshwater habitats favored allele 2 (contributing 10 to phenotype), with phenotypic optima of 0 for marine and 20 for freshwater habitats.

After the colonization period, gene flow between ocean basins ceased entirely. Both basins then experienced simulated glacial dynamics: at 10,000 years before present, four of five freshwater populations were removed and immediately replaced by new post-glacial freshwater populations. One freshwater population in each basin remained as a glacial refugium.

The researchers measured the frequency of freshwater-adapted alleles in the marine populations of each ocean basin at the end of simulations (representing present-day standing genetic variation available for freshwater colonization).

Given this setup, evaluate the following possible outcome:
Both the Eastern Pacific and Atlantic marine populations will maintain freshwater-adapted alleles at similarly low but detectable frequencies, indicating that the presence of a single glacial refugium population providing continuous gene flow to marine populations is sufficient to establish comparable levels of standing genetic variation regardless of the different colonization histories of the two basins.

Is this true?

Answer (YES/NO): NO